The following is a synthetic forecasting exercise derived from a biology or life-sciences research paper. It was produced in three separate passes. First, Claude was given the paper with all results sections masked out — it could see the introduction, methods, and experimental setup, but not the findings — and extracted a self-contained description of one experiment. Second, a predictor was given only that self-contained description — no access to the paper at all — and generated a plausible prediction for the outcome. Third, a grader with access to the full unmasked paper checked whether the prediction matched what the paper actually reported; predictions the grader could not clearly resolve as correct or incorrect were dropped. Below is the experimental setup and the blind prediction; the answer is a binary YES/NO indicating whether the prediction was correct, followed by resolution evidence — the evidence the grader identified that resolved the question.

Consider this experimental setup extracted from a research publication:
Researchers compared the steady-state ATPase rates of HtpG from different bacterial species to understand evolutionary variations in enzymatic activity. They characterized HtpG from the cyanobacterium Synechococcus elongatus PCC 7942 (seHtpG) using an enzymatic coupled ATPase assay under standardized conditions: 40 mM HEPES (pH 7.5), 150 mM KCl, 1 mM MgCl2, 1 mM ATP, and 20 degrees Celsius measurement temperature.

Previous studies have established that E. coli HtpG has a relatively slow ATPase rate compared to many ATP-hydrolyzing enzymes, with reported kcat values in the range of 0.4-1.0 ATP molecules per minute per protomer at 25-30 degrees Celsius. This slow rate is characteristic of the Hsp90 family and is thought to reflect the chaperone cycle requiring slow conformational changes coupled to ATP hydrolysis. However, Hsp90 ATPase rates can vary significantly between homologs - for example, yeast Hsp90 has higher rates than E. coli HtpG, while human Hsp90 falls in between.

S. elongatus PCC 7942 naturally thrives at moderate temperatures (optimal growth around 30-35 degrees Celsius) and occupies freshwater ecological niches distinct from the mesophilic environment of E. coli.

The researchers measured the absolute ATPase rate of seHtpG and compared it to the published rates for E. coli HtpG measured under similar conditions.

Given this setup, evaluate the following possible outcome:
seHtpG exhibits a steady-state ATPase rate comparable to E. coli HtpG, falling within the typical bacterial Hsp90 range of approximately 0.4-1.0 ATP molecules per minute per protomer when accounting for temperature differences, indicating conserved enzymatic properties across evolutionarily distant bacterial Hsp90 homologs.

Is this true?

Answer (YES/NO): NO